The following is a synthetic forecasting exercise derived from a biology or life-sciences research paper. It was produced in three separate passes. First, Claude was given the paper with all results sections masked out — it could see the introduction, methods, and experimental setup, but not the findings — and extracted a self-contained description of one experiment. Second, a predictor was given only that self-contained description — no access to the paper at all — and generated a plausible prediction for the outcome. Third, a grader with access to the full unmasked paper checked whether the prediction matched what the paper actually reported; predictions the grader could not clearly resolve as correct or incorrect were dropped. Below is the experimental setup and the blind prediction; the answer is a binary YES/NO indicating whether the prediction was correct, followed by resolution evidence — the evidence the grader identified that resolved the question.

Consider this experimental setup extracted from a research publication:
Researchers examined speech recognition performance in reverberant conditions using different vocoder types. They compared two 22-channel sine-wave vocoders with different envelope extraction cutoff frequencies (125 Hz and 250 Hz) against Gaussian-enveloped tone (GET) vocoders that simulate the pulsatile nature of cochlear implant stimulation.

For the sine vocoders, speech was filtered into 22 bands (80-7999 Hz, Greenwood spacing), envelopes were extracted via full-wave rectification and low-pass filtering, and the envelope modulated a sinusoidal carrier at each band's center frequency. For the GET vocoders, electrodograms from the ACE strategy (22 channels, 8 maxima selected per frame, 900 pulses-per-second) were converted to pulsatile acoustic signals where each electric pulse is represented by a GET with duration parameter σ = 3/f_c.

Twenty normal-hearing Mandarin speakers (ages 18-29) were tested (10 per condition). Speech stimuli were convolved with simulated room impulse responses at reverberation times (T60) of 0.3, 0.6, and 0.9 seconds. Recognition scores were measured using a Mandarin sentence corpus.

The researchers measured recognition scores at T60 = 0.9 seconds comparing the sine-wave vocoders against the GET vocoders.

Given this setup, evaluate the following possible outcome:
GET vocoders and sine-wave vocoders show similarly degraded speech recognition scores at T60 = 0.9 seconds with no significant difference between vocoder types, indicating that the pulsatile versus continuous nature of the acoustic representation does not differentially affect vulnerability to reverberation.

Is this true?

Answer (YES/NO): NO